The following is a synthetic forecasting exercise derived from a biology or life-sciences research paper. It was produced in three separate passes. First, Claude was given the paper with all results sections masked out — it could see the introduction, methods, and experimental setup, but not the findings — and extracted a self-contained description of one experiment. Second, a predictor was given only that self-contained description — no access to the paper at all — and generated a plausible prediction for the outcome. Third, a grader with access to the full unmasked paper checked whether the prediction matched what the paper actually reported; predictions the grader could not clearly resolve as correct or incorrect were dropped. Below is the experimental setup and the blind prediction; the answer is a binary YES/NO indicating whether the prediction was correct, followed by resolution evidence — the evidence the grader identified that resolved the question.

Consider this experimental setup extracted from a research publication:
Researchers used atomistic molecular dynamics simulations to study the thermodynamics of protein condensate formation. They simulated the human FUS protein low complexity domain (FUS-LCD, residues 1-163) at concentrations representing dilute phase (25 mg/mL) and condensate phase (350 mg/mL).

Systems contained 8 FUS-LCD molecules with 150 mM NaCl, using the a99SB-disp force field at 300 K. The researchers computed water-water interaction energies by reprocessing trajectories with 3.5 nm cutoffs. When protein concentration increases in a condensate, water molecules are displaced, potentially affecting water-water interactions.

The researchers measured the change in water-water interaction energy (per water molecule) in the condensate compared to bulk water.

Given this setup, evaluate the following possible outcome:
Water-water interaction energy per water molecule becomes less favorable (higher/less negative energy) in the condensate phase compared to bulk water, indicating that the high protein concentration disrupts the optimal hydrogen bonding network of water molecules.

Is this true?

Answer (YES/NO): YES